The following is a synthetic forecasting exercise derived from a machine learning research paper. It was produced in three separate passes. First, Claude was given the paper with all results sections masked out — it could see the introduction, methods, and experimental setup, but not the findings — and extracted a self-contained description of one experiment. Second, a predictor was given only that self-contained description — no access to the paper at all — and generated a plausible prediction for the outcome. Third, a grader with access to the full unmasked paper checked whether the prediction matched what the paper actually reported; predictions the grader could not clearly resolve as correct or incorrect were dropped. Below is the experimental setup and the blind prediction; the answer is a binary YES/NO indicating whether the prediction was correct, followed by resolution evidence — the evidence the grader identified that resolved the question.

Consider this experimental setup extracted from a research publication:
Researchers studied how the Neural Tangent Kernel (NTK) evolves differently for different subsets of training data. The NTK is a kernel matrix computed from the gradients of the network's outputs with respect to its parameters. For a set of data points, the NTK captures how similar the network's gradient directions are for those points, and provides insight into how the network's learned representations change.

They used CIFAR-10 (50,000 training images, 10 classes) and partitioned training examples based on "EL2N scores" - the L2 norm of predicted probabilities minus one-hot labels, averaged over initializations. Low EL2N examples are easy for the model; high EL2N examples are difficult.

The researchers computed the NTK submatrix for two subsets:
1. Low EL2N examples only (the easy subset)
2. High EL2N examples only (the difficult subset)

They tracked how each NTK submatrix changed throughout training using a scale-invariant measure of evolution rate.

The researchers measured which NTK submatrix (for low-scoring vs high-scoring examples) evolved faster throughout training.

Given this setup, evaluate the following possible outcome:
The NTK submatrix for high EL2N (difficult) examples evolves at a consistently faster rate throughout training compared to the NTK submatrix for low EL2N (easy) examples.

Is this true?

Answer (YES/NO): YES